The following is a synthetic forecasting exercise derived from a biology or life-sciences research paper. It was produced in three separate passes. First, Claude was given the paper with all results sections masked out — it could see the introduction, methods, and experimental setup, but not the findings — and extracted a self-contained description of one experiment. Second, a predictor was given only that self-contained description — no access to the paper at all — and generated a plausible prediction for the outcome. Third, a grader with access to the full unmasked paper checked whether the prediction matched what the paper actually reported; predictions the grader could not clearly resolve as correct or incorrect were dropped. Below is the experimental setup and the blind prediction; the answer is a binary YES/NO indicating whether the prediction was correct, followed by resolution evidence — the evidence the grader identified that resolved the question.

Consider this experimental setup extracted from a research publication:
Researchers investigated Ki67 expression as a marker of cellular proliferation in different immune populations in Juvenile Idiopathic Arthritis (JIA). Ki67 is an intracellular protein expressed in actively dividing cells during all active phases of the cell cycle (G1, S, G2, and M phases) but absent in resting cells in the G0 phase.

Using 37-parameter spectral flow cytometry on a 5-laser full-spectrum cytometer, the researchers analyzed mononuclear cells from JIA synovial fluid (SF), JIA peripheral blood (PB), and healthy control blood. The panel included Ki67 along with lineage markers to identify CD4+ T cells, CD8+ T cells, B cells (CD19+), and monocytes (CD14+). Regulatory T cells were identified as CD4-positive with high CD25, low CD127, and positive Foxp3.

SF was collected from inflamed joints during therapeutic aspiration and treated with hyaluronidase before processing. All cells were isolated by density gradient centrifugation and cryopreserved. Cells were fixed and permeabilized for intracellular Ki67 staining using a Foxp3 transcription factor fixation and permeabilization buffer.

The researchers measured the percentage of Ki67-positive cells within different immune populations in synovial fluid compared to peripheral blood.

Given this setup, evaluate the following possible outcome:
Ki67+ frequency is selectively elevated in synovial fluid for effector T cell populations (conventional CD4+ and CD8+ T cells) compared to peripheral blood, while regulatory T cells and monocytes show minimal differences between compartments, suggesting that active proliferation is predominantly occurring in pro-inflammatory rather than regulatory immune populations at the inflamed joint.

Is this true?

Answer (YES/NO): NO